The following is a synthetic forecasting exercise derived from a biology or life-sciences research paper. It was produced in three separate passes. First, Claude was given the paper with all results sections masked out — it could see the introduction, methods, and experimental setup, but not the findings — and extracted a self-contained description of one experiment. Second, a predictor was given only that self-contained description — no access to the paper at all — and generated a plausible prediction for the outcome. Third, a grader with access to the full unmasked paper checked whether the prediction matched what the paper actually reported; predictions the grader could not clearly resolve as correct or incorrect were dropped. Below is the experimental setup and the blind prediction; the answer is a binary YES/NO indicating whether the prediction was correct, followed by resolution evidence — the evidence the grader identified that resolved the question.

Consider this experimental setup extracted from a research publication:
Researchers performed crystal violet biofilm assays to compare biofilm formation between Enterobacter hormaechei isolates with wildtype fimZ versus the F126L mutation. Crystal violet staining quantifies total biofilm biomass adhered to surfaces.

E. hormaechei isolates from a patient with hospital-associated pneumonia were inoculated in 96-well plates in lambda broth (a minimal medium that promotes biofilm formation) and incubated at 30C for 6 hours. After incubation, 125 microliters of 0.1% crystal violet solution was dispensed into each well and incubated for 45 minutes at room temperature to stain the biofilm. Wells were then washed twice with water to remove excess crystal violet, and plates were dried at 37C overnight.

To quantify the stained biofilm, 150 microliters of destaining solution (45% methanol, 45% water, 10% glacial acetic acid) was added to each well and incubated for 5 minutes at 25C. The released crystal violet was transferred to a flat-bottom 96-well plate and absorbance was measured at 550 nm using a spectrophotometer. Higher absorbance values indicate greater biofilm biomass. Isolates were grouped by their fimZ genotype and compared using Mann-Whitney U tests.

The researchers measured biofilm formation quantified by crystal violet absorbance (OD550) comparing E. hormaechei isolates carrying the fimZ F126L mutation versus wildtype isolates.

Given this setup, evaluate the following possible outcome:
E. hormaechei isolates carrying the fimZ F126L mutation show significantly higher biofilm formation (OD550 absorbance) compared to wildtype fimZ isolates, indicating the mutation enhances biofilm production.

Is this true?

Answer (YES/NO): YES